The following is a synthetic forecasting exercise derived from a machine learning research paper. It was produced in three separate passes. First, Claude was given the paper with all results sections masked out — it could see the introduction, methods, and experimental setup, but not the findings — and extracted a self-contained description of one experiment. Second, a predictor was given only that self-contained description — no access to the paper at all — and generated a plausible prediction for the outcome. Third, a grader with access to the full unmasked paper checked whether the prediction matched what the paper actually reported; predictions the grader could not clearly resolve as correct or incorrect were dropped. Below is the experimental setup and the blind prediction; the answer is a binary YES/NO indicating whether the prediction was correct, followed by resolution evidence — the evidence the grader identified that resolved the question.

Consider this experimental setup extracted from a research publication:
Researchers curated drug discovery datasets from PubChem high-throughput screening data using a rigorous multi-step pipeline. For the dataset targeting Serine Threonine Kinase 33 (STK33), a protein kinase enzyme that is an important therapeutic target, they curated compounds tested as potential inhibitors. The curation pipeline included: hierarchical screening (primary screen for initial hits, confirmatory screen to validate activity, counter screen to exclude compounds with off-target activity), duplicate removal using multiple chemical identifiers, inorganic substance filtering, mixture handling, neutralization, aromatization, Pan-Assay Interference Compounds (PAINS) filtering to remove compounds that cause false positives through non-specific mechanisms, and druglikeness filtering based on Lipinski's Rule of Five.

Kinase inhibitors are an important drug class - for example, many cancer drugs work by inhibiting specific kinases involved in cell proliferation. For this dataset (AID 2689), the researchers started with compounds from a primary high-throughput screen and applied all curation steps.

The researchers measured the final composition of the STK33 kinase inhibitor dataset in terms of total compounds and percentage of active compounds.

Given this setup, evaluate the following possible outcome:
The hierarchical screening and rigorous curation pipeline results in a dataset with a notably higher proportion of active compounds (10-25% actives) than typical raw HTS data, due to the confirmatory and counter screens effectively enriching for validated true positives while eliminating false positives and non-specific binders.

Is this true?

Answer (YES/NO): NO